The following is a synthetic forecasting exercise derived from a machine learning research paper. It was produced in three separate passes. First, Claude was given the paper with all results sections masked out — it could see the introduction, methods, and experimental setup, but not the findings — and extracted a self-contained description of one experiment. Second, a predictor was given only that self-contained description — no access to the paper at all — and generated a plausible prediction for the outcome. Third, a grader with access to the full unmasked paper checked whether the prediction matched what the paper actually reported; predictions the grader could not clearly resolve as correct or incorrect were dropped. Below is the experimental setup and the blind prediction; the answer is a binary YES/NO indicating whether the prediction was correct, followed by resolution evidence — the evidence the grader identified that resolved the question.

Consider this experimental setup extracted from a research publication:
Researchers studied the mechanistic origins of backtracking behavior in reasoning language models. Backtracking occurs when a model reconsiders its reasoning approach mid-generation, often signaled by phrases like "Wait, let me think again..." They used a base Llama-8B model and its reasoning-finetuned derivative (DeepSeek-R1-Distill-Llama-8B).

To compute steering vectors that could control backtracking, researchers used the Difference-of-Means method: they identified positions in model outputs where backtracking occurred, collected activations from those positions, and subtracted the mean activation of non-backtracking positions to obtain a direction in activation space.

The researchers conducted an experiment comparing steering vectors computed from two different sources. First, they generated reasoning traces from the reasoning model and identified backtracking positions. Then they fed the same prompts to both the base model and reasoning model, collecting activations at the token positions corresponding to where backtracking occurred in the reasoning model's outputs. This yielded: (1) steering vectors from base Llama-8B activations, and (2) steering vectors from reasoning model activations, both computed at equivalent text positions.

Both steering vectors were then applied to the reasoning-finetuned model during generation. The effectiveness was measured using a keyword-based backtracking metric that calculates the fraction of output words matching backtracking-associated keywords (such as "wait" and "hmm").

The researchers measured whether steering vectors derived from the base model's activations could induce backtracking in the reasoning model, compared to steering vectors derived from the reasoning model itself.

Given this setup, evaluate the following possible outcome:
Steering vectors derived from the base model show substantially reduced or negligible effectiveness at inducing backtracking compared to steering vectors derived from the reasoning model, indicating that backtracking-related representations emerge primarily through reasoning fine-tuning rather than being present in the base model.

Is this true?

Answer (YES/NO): NO